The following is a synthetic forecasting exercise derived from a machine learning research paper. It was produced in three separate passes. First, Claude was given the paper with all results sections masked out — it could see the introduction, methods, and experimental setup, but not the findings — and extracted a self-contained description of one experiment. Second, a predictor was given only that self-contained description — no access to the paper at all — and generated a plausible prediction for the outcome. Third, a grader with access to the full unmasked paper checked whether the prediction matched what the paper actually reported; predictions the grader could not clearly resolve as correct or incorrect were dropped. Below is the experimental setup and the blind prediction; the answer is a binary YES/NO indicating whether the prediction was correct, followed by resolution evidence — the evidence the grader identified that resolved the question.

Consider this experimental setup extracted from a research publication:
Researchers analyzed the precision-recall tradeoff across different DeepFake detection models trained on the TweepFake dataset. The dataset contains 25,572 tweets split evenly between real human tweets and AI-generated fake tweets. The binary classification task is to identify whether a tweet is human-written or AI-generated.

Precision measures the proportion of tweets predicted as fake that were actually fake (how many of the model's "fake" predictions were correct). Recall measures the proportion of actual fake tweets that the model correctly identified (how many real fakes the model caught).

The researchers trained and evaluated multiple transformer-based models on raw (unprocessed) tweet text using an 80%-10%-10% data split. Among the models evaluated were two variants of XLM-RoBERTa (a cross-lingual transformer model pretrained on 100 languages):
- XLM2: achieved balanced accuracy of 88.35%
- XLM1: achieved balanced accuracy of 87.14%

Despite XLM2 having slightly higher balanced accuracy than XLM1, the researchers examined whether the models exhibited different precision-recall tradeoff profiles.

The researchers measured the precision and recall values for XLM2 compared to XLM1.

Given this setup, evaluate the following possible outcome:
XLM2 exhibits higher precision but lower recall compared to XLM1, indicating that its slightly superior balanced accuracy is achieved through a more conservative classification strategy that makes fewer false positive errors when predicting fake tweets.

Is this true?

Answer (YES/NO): YES